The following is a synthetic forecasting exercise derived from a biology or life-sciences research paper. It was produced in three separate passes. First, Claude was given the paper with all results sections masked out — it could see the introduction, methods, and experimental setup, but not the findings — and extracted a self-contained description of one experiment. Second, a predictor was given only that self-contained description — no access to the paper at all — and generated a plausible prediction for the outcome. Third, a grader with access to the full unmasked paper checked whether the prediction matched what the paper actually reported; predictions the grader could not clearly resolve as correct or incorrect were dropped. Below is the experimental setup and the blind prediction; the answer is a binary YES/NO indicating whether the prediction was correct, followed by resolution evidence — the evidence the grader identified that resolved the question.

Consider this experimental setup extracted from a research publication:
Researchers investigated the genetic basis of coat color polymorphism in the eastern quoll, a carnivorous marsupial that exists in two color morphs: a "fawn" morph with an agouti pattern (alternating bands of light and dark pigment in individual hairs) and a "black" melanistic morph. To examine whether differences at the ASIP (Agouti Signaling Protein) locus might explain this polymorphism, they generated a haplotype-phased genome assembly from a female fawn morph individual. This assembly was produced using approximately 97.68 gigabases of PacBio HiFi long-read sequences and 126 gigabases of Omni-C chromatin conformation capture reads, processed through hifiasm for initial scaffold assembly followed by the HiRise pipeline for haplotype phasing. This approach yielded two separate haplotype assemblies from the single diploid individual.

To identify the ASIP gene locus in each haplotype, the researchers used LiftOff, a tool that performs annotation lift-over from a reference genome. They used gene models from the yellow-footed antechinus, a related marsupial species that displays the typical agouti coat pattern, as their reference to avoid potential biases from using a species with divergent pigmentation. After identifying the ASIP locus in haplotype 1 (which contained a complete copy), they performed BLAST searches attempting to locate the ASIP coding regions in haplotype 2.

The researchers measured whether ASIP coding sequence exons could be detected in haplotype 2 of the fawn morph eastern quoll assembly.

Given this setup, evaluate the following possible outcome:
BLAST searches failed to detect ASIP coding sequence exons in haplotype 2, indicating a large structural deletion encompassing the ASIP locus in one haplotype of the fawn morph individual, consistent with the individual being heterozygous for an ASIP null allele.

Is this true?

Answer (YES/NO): YES